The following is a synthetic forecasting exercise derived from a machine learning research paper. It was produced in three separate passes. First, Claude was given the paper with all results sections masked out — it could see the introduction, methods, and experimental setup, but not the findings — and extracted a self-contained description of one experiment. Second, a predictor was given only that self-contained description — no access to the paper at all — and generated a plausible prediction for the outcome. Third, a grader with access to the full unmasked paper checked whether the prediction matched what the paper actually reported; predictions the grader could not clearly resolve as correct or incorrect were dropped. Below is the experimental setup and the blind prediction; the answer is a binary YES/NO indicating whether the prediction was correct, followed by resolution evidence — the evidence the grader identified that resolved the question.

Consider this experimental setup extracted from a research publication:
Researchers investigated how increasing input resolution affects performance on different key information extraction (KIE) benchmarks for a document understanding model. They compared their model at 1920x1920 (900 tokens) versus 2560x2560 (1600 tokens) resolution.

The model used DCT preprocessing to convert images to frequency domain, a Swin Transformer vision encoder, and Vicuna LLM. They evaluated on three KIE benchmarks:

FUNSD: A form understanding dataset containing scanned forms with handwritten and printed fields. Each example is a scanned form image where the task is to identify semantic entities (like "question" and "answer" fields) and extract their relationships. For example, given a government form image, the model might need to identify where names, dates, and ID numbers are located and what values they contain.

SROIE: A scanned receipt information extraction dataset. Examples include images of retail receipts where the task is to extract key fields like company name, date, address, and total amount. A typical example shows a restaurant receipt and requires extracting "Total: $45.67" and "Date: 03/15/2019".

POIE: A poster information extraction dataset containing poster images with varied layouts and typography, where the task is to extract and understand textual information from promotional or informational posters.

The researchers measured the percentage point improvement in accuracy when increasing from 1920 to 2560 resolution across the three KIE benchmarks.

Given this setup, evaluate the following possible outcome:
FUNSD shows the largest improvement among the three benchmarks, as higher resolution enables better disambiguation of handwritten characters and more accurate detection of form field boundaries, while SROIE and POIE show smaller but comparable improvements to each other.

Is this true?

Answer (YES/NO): NO